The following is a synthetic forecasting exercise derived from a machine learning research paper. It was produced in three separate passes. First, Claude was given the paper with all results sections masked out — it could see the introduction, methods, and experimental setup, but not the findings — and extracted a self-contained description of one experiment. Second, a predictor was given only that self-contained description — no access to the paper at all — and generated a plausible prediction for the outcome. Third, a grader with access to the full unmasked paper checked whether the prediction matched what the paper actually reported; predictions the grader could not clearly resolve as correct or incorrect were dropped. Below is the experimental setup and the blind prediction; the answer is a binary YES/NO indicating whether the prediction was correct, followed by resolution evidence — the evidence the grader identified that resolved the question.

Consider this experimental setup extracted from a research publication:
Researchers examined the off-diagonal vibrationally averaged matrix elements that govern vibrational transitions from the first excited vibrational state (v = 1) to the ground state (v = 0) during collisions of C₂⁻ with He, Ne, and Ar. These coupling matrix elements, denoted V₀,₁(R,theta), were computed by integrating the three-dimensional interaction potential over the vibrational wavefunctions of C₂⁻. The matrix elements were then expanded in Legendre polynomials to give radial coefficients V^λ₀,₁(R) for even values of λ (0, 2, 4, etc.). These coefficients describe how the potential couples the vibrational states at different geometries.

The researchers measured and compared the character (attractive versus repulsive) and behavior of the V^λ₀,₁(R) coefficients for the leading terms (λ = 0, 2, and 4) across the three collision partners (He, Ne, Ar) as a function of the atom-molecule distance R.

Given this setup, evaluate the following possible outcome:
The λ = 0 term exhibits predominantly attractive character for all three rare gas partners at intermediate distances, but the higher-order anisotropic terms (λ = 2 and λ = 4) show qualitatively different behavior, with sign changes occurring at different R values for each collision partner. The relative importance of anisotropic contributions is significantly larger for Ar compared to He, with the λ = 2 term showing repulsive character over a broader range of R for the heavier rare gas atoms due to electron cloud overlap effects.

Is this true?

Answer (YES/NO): NO